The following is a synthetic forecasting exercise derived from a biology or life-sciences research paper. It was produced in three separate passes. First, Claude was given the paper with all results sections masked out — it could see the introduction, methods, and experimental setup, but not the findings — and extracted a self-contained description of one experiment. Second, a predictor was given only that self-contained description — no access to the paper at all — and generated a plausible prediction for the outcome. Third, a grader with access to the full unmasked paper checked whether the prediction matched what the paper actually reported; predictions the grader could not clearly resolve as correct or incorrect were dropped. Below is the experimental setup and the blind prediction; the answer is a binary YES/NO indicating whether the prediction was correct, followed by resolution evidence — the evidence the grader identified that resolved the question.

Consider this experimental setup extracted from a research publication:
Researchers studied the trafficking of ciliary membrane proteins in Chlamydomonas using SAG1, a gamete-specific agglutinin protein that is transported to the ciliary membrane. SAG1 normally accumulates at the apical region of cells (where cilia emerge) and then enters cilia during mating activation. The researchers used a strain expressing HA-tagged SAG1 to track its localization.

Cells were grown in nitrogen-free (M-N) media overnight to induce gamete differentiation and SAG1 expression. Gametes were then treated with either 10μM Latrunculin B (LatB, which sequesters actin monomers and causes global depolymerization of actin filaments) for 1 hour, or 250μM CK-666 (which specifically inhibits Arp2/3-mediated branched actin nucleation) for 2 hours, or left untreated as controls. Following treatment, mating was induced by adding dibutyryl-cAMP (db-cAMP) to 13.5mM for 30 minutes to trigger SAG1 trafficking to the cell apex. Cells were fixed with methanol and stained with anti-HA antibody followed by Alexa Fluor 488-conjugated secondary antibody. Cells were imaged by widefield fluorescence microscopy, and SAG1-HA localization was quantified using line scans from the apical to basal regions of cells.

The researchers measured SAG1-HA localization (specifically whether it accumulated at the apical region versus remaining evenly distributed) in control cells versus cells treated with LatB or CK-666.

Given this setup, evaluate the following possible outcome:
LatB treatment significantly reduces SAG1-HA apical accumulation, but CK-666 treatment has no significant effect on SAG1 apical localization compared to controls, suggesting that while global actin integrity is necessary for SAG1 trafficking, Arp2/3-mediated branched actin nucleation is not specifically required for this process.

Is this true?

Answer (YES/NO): NO